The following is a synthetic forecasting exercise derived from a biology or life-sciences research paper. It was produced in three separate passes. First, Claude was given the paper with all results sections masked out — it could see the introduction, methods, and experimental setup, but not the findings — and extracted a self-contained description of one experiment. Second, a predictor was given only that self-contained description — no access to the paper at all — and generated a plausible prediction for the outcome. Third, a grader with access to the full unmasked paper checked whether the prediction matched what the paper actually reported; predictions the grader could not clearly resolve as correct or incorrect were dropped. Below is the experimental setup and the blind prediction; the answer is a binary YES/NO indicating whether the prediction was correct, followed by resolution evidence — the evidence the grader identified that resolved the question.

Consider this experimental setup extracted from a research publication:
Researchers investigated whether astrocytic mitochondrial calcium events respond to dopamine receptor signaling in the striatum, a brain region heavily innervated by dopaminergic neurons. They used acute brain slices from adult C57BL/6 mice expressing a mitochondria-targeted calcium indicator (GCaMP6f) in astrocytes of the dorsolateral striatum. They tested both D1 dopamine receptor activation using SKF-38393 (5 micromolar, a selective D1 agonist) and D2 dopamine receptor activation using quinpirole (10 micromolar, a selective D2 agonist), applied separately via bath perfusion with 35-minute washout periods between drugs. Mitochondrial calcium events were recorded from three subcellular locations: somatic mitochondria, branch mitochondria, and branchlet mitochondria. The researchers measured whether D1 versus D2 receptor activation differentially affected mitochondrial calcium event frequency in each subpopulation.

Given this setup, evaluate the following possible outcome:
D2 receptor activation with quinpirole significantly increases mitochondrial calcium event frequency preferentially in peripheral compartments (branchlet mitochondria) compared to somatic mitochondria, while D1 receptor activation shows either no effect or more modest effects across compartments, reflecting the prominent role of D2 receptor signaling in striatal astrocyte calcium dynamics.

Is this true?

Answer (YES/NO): NO